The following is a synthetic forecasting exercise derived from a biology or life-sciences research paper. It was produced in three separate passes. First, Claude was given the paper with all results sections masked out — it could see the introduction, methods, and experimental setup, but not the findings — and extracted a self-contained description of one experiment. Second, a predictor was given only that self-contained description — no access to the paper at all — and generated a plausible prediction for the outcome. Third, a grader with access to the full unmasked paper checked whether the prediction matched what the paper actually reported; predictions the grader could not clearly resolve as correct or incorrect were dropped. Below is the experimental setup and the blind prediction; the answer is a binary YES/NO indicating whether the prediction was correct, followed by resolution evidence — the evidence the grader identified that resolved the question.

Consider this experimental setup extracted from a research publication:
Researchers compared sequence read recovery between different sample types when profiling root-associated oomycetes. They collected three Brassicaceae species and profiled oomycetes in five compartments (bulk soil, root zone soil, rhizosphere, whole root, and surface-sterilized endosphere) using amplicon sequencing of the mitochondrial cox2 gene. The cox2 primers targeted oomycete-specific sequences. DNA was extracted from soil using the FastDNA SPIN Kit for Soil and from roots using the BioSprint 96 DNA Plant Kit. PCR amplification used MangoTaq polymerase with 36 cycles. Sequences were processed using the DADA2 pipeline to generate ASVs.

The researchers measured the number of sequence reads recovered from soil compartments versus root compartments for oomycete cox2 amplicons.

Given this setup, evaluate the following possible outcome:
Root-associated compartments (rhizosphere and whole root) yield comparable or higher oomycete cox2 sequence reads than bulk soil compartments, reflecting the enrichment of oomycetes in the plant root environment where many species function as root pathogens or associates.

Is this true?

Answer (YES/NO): YES